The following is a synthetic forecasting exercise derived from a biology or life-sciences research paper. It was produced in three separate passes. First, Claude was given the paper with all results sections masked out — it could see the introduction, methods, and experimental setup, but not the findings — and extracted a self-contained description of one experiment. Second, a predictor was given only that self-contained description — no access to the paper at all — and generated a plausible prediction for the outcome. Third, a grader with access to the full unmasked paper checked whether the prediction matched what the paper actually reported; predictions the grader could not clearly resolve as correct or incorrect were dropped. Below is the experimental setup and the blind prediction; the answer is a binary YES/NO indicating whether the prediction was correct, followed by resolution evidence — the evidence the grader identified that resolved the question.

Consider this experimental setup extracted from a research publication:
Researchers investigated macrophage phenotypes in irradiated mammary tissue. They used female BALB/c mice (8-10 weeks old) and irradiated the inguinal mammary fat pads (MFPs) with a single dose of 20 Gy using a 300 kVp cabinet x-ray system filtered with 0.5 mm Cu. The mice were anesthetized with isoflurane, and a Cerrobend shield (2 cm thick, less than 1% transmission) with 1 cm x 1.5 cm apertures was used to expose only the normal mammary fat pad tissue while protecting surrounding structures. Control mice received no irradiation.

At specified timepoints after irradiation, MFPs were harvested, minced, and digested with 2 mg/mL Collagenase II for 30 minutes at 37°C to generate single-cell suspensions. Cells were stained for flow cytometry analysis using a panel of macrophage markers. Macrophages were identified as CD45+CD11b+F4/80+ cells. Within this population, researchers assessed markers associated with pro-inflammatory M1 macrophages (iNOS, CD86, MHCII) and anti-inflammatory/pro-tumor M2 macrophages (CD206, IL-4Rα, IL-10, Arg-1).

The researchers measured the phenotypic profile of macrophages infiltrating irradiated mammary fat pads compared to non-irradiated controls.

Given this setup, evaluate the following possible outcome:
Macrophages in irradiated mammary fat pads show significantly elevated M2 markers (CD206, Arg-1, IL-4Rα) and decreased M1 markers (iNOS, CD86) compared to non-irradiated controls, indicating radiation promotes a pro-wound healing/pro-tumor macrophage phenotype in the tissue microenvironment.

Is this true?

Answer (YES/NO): NO